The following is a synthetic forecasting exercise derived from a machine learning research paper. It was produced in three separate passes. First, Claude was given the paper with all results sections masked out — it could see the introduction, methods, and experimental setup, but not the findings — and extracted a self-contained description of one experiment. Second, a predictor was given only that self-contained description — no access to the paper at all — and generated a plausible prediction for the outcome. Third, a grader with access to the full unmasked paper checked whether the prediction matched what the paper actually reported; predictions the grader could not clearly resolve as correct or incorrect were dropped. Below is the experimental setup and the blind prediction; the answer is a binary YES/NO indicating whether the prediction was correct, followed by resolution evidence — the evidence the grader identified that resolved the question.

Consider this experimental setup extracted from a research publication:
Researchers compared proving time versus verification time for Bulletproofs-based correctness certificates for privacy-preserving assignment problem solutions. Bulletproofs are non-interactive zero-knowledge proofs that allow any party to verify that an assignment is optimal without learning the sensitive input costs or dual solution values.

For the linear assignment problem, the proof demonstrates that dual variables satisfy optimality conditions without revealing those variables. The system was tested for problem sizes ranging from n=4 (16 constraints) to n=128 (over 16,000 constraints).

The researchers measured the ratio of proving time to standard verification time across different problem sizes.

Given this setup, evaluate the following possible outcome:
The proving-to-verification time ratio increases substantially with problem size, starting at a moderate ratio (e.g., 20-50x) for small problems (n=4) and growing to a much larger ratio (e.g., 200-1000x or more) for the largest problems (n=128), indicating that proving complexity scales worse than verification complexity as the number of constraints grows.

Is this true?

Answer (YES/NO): NO